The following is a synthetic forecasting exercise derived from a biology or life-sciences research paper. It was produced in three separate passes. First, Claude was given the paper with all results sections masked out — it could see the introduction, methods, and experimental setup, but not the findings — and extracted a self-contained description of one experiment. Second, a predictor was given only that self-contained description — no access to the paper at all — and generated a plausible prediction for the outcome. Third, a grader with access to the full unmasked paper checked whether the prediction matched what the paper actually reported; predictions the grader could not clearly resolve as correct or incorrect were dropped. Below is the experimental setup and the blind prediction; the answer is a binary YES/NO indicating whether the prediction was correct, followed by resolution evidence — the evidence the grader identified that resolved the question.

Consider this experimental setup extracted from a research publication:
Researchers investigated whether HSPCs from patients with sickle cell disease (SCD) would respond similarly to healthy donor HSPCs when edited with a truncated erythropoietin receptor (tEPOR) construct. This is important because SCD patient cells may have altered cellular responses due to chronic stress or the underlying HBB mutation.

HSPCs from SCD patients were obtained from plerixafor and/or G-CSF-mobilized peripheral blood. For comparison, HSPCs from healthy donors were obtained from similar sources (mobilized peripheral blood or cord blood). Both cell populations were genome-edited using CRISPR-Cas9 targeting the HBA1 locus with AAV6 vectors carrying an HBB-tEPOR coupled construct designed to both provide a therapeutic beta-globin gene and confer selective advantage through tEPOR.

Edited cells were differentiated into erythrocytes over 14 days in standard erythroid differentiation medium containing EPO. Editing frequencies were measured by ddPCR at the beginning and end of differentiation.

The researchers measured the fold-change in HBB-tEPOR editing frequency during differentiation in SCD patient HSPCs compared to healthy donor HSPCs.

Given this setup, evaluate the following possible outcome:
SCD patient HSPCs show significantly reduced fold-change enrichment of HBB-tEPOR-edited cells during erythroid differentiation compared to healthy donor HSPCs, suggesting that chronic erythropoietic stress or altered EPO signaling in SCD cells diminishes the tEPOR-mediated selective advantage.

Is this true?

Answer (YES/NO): NO